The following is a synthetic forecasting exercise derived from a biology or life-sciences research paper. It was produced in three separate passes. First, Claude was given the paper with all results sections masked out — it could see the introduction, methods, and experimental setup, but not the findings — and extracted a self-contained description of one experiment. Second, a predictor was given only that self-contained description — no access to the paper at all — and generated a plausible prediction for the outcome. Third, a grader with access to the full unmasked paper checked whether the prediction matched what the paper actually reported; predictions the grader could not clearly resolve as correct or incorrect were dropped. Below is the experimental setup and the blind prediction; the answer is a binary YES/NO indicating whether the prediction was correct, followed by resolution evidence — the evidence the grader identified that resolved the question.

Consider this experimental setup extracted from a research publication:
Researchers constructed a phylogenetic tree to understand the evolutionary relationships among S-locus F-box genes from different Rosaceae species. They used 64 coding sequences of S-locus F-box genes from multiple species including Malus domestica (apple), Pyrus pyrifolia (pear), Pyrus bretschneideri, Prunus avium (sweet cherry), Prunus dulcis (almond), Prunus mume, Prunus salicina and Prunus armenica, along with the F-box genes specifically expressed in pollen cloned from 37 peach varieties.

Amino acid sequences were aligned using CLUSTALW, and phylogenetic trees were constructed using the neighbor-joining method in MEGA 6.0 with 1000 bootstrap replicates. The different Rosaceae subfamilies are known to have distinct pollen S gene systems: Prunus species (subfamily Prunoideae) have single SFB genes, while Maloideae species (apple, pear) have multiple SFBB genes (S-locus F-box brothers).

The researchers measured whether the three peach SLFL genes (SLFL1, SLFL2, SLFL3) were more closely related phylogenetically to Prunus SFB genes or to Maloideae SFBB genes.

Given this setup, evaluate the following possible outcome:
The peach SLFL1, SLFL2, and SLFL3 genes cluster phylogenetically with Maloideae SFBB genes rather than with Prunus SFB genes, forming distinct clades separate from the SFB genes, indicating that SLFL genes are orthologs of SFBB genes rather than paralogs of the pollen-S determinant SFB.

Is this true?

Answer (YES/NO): YES